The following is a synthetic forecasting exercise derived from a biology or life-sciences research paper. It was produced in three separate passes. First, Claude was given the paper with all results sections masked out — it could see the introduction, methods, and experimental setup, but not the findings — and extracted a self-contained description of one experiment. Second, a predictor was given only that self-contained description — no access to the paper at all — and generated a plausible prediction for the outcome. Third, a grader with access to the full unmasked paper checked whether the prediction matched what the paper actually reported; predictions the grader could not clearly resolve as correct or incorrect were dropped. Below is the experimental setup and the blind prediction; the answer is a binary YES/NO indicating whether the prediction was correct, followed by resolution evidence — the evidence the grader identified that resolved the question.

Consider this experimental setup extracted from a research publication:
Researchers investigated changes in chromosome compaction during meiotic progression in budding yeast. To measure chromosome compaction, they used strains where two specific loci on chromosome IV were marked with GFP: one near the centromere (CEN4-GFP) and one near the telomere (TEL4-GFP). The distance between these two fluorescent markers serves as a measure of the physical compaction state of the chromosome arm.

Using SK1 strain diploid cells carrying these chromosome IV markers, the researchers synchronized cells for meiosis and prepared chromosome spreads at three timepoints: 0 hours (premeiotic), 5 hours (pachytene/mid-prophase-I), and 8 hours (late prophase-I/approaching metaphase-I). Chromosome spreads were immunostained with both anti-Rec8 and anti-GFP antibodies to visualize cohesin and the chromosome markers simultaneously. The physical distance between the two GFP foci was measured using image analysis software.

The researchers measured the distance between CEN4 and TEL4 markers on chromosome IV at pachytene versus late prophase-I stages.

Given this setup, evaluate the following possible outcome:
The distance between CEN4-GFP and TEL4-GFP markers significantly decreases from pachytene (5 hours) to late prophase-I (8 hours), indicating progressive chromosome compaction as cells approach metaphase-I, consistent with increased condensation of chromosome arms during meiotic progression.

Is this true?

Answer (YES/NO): YES